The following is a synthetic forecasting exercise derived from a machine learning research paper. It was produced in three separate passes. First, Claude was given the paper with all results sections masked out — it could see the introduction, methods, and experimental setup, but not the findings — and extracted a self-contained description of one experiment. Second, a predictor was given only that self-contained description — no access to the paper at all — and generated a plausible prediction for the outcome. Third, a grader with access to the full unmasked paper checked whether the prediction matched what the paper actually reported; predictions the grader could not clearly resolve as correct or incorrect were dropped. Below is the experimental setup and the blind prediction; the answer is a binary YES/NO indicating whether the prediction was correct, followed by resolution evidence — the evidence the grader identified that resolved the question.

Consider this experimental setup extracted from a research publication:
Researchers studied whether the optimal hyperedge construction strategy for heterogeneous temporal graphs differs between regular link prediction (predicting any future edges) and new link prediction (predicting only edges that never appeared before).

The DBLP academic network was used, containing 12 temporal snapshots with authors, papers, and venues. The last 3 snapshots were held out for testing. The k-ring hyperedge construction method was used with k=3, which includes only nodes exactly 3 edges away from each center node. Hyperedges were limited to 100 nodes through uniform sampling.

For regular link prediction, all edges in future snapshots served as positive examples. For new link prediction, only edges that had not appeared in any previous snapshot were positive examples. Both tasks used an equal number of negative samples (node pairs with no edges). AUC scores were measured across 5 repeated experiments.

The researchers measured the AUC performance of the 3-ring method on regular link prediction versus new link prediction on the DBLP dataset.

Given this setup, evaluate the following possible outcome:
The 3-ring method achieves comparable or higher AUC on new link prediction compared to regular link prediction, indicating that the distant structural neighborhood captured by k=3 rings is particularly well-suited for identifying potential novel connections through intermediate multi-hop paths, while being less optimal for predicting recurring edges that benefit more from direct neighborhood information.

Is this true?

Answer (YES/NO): NO